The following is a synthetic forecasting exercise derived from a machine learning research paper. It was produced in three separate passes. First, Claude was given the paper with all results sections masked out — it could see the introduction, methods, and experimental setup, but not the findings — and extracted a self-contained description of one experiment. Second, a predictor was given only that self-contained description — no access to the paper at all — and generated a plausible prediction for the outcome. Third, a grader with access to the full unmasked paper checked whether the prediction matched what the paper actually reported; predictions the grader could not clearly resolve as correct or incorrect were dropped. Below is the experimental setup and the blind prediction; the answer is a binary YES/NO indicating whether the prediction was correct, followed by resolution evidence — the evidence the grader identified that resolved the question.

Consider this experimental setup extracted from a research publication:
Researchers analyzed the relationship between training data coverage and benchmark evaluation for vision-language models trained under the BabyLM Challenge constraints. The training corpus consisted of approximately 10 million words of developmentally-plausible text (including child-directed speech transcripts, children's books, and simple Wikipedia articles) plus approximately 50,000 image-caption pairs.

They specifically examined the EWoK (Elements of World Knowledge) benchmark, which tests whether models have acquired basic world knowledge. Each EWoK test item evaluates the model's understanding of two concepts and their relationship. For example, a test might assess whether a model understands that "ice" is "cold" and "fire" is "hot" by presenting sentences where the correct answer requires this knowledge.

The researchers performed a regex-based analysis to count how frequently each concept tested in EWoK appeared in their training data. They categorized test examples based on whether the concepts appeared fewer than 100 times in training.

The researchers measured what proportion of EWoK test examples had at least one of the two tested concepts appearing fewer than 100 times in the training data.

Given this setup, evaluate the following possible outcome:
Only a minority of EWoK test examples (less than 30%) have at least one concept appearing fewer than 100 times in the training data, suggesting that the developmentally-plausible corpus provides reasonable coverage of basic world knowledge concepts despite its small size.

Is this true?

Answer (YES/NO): NO